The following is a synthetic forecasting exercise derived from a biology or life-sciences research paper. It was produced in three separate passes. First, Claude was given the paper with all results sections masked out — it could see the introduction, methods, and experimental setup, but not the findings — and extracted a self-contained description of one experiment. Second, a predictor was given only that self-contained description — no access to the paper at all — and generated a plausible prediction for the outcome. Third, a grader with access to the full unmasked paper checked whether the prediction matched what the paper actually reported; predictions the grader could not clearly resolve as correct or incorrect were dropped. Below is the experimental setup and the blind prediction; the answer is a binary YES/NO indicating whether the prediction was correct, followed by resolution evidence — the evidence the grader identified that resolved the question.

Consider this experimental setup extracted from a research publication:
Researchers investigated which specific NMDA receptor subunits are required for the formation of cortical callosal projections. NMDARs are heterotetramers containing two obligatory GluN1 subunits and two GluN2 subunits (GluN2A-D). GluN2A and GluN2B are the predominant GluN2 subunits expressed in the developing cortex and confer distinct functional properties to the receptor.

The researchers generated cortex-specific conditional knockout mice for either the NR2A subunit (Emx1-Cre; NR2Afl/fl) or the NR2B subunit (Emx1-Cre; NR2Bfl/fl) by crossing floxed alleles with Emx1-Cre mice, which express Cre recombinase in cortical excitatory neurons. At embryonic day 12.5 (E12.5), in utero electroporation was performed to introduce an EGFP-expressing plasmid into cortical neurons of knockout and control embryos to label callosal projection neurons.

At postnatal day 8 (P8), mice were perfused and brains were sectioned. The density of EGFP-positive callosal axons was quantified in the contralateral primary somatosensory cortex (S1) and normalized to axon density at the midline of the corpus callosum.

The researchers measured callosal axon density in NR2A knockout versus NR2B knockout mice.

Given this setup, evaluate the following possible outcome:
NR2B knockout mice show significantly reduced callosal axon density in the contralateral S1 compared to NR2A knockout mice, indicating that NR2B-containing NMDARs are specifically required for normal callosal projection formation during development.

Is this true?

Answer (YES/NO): NO